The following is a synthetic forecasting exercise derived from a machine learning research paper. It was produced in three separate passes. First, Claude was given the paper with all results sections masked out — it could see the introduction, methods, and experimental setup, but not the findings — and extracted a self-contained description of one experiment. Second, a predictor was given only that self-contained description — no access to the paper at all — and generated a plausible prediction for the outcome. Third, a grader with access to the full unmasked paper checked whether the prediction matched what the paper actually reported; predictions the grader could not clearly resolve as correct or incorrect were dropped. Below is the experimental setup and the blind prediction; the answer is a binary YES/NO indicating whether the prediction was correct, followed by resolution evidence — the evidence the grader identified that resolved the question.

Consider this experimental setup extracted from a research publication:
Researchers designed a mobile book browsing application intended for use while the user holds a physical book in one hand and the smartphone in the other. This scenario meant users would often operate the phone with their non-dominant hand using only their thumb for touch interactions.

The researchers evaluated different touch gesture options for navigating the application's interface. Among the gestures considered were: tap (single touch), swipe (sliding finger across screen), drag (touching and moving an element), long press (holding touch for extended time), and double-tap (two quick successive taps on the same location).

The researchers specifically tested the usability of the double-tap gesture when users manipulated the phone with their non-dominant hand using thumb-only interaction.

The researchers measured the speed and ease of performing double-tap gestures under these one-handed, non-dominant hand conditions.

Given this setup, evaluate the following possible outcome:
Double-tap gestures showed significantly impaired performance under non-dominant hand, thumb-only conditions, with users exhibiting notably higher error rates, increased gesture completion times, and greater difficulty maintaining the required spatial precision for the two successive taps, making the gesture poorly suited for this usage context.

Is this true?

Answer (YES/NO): NO